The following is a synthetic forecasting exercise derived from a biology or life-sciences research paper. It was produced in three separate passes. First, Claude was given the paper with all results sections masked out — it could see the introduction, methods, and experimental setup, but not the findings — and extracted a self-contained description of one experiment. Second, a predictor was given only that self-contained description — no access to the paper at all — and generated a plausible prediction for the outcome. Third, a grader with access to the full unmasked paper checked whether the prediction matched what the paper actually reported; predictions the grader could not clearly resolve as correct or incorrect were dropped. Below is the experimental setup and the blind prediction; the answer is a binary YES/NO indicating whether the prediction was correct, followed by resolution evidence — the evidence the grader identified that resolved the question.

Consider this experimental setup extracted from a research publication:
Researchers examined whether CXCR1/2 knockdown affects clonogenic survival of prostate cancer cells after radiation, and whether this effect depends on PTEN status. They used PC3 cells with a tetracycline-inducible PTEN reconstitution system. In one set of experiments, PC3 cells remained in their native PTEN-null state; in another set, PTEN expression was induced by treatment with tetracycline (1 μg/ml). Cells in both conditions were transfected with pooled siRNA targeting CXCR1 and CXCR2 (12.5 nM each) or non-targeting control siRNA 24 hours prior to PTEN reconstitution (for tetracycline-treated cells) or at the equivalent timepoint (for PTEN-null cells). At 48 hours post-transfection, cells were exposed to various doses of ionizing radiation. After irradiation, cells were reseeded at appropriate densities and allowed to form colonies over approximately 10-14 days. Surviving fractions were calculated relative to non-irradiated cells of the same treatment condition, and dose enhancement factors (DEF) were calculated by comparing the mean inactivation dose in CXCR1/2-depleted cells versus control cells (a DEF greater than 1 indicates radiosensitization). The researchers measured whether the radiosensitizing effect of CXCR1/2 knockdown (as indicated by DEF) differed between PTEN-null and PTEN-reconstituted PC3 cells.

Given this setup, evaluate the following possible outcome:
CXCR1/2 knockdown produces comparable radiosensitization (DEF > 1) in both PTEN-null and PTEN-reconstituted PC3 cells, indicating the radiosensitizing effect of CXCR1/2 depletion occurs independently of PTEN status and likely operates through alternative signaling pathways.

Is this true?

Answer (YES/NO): NO